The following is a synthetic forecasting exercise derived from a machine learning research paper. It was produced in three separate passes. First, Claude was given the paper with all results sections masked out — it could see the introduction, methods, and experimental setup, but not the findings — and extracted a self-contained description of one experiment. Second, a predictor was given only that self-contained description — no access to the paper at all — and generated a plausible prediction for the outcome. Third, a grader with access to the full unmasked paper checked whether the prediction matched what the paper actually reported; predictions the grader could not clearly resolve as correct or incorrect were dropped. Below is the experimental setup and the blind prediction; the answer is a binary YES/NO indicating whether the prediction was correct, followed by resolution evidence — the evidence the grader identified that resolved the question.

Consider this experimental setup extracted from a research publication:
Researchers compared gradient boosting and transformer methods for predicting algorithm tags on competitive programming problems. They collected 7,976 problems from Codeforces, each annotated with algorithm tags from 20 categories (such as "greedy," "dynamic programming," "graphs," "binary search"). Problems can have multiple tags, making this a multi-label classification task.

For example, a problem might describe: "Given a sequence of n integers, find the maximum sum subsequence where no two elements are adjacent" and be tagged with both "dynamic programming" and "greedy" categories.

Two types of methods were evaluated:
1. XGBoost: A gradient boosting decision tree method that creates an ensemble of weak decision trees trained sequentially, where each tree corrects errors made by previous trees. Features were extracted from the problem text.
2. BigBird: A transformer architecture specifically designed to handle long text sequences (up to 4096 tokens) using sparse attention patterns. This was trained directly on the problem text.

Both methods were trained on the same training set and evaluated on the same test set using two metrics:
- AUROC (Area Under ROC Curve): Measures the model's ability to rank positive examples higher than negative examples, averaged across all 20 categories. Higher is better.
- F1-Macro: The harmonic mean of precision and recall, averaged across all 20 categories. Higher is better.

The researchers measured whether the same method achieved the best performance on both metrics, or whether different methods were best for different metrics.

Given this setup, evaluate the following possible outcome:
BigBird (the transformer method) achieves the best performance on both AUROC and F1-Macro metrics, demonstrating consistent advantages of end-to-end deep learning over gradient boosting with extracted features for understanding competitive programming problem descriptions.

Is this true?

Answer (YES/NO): NO